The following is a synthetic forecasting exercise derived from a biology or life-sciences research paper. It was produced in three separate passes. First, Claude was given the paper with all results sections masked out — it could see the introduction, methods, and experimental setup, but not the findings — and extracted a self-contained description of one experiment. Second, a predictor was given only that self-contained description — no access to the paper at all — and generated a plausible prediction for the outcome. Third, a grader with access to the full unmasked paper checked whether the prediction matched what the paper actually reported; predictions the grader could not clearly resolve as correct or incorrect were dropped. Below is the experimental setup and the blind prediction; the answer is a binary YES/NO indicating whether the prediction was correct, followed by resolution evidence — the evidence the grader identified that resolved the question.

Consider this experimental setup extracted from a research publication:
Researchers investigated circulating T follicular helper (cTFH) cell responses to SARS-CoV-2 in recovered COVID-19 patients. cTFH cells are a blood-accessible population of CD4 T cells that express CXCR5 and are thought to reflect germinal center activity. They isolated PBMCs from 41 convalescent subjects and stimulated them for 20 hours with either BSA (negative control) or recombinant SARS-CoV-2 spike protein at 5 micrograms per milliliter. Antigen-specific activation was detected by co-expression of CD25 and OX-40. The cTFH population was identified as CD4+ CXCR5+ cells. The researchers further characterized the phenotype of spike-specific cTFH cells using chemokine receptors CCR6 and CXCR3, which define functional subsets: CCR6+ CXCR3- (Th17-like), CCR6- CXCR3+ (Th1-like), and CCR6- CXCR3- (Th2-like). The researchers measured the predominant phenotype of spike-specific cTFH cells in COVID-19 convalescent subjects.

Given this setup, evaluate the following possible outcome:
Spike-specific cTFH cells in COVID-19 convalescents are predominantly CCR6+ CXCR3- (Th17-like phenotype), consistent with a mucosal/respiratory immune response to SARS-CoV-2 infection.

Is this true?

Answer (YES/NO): YES